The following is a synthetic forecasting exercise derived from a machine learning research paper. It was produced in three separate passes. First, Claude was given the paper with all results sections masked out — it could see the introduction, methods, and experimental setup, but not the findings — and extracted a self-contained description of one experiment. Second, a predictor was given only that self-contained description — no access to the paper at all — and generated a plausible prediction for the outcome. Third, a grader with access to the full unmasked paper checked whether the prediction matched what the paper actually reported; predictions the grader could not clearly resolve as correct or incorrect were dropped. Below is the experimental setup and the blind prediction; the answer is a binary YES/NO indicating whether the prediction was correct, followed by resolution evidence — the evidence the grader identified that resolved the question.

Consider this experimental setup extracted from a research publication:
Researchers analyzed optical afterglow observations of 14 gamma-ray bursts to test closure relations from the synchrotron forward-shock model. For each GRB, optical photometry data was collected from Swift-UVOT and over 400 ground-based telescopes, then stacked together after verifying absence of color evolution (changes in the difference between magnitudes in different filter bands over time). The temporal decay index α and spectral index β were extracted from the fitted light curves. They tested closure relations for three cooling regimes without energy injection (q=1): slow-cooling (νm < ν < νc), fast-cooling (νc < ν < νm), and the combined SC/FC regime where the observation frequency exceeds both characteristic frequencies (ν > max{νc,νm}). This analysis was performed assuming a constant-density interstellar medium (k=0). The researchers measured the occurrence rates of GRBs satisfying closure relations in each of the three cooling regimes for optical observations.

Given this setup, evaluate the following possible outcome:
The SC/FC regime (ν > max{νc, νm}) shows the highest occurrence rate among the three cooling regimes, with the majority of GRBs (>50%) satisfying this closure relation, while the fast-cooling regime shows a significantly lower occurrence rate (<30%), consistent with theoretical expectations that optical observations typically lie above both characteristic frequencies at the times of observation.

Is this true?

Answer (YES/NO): NO